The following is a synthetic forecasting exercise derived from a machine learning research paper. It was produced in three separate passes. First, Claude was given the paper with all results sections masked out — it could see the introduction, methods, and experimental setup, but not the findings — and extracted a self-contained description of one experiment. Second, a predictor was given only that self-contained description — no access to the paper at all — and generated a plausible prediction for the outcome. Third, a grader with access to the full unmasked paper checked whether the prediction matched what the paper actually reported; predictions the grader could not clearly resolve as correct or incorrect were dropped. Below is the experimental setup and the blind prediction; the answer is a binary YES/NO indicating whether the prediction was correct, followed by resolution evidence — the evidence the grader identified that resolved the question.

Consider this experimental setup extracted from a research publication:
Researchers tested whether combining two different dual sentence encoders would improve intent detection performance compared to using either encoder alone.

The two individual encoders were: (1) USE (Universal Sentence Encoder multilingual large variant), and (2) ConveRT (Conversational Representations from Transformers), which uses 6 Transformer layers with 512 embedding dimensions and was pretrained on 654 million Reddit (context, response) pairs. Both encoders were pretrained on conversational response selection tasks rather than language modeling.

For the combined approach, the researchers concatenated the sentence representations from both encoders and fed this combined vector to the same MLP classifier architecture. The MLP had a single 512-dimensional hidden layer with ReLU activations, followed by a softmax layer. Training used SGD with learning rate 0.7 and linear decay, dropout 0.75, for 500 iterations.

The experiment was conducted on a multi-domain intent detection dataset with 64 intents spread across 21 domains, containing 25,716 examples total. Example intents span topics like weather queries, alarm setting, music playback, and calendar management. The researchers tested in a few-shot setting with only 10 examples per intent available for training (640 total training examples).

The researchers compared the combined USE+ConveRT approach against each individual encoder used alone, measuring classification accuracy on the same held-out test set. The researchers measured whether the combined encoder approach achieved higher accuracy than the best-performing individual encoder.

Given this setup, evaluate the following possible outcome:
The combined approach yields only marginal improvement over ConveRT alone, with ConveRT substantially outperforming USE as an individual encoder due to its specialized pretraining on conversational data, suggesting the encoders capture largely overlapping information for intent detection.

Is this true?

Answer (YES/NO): NO